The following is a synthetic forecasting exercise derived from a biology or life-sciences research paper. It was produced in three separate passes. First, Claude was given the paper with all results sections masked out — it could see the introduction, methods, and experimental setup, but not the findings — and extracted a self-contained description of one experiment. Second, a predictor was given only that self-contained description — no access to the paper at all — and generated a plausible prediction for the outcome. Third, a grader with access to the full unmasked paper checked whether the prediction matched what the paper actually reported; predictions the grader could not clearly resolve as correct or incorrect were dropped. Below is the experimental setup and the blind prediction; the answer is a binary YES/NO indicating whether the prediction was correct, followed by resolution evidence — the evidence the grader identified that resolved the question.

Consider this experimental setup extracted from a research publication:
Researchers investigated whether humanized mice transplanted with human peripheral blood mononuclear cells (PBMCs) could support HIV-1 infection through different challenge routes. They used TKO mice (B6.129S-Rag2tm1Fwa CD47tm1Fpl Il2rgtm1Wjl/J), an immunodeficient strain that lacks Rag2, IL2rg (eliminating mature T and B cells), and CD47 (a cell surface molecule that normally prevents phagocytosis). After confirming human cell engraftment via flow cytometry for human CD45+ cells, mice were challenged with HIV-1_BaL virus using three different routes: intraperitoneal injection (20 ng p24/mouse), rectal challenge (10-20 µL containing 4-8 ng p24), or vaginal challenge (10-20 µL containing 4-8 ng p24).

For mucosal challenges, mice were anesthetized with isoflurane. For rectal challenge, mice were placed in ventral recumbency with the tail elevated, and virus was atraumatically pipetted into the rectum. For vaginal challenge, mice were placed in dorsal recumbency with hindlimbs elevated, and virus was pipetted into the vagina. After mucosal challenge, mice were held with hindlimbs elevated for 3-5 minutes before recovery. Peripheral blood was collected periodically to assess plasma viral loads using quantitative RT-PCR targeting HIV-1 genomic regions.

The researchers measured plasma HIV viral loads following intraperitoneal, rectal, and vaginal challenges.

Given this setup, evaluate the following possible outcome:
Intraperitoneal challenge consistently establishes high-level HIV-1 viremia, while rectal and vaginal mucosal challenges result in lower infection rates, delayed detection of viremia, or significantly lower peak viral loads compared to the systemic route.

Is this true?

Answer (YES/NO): YES